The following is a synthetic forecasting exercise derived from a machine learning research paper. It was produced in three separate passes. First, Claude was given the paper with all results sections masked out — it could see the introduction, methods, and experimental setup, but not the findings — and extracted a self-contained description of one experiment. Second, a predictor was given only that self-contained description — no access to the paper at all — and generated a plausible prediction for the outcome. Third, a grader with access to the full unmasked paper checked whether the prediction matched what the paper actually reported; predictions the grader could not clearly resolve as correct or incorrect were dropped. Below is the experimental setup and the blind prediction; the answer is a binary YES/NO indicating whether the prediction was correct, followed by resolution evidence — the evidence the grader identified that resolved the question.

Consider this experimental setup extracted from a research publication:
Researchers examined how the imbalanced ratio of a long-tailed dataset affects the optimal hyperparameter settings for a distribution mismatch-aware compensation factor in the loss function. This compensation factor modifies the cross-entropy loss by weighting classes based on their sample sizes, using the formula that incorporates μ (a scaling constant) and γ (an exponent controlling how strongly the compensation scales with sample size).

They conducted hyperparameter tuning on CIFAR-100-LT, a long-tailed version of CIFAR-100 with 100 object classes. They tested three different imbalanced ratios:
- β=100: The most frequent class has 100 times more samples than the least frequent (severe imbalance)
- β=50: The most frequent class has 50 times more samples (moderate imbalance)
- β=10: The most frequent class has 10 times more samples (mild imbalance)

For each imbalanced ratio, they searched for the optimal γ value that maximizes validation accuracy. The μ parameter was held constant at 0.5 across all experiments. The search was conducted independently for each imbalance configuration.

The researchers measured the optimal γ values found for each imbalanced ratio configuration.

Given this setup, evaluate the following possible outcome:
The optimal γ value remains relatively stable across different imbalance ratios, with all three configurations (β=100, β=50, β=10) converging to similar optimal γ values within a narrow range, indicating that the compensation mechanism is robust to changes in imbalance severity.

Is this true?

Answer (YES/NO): YES